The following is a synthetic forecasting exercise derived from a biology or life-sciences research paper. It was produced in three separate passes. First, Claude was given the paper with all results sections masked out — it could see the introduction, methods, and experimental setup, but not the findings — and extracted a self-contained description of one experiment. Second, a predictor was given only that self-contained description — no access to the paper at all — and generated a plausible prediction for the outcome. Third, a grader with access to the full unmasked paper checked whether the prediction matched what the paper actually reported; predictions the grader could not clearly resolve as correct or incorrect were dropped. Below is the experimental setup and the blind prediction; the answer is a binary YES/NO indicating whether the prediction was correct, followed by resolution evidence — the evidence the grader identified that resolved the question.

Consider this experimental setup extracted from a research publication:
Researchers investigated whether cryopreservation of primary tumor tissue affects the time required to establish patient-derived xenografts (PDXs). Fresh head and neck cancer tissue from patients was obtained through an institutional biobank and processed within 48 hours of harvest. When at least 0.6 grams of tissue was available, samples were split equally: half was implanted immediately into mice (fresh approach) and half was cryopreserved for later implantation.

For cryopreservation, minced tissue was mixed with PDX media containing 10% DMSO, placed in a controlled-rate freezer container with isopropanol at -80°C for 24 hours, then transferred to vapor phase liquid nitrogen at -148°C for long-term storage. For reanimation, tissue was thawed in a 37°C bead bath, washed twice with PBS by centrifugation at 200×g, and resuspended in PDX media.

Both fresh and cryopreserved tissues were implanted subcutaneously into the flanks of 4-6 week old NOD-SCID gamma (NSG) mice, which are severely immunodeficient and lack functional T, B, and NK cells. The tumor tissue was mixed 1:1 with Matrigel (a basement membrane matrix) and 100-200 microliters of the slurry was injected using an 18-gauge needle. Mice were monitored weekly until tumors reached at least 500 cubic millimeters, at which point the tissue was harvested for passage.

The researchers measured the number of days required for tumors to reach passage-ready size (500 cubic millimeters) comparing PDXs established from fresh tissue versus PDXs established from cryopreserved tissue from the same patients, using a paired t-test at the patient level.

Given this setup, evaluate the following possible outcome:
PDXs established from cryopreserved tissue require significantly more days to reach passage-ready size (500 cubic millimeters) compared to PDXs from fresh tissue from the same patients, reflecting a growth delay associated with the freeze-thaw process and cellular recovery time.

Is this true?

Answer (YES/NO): NO